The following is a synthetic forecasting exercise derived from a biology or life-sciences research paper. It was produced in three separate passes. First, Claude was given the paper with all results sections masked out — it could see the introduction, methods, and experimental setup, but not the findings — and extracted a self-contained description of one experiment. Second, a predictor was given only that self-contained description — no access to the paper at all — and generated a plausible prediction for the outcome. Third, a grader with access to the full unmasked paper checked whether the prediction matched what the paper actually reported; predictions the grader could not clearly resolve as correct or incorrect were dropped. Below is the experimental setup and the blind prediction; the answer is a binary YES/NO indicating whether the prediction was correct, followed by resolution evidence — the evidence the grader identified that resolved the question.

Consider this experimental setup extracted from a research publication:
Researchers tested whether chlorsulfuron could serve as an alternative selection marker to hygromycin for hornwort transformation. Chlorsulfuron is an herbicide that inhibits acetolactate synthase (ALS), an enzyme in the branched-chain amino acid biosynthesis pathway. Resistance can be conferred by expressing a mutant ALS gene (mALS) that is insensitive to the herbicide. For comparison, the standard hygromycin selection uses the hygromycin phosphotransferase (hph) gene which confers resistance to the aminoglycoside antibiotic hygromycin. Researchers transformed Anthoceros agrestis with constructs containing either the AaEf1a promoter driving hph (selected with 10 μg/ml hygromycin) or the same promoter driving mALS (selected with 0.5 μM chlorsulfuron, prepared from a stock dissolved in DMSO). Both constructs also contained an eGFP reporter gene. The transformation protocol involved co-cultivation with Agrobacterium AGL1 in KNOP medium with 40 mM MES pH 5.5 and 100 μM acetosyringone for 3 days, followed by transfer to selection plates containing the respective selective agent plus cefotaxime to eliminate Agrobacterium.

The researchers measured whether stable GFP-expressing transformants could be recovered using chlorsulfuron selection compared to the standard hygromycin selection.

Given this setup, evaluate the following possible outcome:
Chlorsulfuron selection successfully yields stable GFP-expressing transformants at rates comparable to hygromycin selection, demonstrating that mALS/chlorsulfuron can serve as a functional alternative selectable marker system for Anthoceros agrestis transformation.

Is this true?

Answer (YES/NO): NO